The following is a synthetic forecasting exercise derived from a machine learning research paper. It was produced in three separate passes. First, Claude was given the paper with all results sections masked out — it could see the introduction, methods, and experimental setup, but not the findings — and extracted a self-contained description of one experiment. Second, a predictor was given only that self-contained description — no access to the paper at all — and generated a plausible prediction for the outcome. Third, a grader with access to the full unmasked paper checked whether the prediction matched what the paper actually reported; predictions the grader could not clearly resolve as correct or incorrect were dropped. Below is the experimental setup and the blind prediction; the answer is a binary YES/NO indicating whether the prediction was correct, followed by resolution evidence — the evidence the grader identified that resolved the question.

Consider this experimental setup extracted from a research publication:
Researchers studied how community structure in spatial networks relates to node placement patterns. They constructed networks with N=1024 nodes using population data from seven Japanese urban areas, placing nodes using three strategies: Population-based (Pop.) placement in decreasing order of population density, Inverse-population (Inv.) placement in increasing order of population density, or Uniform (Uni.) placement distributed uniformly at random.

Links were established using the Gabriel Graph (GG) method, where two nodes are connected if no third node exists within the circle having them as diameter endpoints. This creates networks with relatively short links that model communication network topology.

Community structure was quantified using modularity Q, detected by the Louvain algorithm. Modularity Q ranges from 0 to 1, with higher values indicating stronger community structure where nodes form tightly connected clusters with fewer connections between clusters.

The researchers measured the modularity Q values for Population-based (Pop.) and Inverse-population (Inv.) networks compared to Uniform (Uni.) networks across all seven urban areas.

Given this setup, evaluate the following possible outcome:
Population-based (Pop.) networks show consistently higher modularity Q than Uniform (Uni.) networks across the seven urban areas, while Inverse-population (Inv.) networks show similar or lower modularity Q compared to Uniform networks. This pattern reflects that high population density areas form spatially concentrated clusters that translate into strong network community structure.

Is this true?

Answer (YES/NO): NO